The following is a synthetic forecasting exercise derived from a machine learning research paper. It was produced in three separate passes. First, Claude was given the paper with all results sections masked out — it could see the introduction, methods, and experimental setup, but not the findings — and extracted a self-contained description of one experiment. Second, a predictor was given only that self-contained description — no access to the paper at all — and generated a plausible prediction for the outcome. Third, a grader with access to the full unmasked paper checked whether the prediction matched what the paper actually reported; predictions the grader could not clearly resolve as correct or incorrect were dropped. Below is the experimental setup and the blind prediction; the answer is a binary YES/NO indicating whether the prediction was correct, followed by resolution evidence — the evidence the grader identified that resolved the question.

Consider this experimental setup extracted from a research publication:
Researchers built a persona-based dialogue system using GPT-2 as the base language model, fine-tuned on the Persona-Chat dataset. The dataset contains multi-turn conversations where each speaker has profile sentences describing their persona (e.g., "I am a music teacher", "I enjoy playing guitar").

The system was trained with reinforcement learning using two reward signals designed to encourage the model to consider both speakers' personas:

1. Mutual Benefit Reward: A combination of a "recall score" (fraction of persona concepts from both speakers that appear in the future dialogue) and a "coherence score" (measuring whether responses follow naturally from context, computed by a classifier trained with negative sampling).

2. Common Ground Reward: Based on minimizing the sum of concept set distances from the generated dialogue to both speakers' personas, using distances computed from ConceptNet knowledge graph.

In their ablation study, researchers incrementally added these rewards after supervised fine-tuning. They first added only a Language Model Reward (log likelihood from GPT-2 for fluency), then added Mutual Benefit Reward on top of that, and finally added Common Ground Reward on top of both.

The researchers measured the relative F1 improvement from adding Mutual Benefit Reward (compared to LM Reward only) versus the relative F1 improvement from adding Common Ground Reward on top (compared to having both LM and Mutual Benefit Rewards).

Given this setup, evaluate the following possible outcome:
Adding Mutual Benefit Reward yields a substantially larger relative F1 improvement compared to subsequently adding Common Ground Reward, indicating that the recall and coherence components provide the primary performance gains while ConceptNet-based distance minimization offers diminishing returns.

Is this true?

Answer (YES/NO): NO